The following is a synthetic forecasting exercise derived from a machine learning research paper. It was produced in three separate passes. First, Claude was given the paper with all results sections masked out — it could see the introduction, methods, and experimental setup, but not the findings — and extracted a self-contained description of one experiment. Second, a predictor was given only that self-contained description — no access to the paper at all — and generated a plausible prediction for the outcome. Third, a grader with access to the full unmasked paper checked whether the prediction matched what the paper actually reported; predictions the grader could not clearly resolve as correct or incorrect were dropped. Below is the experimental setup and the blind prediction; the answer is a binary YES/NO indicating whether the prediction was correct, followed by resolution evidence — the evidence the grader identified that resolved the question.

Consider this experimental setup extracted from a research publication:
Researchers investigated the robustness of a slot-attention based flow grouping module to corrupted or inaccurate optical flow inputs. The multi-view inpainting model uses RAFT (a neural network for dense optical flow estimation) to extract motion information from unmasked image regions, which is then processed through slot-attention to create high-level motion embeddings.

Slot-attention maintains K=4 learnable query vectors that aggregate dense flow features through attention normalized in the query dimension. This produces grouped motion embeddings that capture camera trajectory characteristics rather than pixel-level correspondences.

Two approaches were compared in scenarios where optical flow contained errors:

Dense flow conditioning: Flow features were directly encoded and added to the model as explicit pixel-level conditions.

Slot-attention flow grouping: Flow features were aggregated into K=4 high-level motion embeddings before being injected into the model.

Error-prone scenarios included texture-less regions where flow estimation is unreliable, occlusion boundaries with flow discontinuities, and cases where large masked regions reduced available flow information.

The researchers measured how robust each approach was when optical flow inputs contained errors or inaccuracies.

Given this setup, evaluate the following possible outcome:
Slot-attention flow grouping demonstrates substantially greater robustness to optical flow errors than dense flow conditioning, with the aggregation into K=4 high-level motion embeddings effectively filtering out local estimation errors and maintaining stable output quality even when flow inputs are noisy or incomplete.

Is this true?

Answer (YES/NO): NO